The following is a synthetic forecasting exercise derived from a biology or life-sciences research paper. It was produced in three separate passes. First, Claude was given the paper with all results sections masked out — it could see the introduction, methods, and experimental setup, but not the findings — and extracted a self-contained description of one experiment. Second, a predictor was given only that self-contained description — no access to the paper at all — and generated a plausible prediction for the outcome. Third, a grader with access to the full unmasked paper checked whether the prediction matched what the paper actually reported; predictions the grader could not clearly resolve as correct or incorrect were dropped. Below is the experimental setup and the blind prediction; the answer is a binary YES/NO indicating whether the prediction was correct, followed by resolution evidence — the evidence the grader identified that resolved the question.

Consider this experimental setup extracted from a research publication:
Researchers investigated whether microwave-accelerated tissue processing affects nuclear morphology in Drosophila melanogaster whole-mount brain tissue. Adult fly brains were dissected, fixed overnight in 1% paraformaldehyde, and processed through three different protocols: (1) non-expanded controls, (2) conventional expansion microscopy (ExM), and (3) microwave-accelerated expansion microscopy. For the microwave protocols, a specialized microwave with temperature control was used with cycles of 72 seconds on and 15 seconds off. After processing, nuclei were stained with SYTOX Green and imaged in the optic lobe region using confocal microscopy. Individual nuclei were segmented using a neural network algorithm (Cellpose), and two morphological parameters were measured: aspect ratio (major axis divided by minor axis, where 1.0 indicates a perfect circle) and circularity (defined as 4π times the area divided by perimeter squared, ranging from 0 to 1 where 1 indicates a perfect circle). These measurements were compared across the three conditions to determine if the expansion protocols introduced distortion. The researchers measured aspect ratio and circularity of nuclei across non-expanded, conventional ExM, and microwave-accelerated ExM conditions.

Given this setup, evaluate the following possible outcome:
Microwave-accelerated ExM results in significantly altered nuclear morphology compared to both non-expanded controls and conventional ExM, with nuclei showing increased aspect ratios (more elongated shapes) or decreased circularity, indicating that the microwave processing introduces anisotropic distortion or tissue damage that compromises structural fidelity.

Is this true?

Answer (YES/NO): NO